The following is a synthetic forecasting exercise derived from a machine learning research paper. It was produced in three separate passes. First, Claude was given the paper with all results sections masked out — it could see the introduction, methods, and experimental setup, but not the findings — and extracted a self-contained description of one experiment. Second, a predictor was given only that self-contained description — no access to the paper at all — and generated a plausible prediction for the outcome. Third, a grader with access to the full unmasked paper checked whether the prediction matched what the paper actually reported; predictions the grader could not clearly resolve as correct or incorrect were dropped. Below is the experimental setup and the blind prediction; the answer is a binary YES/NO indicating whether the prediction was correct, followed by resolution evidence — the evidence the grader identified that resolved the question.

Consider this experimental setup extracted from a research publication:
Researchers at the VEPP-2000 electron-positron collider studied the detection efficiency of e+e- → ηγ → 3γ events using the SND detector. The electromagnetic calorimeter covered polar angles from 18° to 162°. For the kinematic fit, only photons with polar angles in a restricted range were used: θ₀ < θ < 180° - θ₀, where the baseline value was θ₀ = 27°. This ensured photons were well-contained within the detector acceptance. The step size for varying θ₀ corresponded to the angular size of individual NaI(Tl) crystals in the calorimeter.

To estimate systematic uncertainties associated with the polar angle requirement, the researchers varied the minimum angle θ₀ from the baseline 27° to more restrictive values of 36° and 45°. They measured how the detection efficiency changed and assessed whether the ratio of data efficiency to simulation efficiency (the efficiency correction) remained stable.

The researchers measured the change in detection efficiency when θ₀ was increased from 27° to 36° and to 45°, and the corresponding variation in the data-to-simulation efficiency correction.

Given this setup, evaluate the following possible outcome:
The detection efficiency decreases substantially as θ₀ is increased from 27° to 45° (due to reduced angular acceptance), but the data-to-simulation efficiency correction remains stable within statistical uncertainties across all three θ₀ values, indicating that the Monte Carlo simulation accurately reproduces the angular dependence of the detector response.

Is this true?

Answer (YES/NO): NO